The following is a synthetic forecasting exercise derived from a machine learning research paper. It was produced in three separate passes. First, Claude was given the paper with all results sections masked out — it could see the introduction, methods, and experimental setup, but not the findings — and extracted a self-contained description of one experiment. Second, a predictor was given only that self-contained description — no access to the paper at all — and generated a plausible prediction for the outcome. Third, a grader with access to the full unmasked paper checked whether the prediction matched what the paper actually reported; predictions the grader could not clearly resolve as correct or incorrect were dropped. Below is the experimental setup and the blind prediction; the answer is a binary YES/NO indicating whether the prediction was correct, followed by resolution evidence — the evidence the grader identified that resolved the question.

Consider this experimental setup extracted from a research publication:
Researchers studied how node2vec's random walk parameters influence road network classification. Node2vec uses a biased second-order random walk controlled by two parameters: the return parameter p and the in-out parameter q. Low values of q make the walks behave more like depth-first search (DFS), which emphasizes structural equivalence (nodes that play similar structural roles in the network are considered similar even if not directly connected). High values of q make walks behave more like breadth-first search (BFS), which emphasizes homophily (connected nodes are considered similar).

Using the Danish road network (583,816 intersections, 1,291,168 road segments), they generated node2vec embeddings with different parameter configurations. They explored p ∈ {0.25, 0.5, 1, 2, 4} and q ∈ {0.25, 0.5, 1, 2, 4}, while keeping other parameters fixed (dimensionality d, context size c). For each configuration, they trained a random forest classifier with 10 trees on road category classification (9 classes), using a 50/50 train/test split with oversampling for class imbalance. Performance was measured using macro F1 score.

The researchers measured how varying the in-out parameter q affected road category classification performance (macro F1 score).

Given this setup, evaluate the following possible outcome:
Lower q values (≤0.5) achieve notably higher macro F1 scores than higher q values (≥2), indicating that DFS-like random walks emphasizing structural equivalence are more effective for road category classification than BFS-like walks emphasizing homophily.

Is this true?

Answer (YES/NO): YES